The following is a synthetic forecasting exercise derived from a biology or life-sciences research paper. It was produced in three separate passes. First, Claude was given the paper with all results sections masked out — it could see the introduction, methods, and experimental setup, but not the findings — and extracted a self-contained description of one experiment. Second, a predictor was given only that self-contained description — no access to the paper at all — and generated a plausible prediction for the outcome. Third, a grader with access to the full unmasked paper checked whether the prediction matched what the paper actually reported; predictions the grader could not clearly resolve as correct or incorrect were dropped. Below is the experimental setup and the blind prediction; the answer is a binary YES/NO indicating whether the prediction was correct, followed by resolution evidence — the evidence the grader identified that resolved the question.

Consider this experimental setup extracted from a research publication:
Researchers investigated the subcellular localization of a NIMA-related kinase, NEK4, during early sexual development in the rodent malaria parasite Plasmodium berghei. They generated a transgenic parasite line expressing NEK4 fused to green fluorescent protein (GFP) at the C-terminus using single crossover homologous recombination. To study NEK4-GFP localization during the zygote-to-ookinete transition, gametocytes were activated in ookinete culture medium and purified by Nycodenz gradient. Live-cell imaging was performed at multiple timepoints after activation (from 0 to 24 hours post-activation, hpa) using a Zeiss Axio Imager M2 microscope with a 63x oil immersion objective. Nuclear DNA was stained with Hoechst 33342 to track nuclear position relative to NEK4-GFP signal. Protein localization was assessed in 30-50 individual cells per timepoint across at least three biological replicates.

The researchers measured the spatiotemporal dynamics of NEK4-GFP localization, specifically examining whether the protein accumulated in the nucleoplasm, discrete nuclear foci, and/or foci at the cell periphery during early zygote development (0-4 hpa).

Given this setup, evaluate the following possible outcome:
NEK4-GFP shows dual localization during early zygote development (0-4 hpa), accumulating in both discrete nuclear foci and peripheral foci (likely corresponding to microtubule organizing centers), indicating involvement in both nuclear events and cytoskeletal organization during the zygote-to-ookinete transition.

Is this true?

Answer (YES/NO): NO